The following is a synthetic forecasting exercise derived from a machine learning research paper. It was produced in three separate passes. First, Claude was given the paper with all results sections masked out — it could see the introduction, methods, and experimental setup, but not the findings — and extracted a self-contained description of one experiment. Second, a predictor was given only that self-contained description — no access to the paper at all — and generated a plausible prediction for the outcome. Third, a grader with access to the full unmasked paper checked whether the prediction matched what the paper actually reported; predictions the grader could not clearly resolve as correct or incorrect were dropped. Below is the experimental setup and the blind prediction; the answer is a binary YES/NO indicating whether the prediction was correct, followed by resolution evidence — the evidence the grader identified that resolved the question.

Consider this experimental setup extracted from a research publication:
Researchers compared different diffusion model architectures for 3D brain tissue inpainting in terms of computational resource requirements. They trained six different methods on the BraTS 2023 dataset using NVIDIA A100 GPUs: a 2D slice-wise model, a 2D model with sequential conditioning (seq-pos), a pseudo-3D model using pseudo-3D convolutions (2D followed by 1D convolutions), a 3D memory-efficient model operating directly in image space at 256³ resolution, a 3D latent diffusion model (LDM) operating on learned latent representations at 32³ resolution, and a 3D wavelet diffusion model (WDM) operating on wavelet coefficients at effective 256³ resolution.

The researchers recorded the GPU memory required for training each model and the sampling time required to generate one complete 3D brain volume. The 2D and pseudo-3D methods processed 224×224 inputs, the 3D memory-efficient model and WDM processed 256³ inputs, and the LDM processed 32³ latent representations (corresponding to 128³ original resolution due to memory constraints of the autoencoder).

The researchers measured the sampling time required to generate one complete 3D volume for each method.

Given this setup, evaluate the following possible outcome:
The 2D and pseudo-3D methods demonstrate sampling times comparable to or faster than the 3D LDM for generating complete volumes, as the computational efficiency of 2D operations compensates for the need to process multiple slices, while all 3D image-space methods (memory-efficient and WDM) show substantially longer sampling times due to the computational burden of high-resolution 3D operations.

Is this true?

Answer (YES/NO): NO